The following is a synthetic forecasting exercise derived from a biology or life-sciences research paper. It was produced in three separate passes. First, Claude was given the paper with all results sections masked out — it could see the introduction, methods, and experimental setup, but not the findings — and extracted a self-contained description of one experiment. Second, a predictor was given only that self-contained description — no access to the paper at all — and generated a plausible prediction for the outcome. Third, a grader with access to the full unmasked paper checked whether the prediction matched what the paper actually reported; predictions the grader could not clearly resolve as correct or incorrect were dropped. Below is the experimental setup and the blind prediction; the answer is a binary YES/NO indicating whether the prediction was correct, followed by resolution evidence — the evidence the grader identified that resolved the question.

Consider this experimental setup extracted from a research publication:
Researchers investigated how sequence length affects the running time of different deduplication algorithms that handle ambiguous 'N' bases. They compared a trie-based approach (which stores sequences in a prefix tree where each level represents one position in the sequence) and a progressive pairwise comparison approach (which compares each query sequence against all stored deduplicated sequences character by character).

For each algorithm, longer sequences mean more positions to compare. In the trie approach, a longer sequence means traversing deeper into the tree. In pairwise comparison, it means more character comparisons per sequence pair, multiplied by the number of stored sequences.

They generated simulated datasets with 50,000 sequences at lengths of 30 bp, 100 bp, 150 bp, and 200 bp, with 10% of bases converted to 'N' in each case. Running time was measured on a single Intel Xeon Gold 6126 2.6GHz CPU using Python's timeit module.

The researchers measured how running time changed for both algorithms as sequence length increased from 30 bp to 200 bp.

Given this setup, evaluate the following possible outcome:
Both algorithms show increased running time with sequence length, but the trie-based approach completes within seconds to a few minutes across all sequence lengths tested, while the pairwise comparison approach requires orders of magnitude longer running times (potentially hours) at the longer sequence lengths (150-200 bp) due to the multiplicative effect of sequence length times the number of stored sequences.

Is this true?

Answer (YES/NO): NO